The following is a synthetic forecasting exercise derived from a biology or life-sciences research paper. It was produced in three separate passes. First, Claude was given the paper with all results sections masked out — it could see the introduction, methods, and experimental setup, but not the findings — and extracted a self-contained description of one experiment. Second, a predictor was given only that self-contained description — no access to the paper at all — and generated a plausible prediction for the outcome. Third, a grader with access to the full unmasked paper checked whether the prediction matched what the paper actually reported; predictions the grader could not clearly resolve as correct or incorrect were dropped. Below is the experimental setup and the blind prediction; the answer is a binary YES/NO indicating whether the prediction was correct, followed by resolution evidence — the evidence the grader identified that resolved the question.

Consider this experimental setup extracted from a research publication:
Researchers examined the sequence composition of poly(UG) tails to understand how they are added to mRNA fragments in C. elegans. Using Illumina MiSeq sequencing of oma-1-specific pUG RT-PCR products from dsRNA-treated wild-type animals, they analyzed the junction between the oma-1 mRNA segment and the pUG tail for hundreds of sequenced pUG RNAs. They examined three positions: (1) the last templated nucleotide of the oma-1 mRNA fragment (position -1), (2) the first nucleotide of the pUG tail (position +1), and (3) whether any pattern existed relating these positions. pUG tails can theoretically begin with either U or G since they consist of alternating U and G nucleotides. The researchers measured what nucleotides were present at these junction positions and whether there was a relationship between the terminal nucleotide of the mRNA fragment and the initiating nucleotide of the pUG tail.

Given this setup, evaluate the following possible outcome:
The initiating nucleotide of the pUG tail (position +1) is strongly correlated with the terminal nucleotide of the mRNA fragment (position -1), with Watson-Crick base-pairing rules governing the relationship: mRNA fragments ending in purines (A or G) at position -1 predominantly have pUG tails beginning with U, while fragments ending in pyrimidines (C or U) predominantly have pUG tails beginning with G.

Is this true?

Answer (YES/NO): NO